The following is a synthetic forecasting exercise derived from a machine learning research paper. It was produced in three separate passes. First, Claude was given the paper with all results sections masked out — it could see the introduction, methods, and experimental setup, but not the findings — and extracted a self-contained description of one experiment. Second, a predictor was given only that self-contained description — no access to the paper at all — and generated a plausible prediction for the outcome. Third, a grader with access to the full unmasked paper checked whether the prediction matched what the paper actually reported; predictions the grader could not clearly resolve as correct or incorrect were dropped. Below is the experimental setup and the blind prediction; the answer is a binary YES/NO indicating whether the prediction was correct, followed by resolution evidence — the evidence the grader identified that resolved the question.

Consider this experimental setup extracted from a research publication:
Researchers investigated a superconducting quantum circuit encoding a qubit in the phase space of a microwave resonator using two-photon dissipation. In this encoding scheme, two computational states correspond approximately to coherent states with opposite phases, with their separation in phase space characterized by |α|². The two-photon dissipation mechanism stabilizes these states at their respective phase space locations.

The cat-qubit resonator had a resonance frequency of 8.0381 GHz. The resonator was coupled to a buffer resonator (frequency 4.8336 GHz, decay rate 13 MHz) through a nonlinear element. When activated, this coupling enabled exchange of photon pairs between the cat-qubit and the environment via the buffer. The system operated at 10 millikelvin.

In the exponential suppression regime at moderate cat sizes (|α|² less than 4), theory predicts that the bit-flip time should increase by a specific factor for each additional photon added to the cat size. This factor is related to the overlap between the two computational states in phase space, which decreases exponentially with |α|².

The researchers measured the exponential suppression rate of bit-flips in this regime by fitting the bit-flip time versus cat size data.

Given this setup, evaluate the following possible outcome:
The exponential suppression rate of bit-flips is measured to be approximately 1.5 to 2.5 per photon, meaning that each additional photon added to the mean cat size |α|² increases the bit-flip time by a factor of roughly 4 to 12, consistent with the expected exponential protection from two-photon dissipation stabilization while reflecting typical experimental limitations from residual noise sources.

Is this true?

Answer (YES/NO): YES